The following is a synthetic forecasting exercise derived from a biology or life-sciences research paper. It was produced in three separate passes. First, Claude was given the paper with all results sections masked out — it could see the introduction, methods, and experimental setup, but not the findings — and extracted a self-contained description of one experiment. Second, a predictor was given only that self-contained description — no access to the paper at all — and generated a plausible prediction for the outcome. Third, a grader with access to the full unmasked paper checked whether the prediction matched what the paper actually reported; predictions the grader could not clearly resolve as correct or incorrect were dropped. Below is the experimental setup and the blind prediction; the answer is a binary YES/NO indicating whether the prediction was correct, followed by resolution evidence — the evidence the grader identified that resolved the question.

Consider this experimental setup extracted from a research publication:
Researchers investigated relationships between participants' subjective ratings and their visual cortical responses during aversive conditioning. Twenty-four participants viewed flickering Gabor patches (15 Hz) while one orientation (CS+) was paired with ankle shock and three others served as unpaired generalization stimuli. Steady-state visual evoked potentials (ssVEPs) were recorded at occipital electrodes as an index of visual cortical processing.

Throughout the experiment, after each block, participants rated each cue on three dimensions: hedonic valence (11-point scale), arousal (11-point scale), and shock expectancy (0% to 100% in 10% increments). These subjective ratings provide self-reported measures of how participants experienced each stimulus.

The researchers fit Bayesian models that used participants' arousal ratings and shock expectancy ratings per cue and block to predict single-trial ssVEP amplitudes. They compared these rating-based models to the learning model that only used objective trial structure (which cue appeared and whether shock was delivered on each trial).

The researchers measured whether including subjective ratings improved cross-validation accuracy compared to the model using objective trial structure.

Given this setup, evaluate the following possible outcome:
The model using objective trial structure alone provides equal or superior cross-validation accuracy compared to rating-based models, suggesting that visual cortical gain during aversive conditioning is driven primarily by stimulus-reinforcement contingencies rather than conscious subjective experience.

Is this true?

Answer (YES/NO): YES